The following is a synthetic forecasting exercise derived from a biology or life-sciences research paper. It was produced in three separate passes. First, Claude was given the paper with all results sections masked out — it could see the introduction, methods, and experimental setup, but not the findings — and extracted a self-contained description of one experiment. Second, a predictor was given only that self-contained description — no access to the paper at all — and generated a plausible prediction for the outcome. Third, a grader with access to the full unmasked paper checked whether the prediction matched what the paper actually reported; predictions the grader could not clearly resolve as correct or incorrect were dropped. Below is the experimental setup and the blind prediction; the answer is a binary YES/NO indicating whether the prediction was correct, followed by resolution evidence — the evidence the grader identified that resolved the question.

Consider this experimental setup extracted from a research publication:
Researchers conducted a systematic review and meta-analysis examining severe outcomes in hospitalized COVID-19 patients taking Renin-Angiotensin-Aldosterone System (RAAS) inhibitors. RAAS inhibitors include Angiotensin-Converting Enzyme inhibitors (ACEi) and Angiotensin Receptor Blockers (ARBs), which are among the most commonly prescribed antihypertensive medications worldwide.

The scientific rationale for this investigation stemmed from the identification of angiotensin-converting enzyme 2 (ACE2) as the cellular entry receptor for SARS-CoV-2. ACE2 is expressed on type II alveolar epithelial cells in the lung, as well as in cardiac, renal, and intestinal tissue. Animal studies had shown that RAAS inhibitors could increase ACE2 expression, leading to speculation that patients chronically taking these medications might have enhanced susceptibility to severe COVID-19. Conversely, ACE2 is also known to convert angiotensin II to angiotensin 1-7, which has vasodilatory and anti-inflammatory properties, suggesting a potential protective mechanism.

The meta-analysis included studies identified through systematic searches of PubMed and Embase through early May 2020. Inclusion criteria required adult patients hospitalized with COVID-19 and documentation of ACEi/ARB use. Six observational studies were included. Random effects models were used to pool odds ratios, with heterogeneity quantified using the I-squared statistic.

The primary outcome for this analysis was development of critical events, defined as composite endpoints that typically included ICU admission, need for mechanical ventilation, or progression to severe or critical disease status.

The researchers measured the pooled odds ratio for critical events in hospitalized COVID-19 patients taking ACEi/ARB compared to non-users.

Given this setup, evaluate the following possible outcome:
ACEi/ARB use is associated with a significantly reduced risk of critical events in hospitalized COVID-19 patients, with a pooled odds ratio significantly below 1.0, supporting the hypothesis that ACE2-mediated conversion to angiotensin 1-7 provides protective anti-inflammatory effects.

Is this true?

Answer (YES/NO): NO